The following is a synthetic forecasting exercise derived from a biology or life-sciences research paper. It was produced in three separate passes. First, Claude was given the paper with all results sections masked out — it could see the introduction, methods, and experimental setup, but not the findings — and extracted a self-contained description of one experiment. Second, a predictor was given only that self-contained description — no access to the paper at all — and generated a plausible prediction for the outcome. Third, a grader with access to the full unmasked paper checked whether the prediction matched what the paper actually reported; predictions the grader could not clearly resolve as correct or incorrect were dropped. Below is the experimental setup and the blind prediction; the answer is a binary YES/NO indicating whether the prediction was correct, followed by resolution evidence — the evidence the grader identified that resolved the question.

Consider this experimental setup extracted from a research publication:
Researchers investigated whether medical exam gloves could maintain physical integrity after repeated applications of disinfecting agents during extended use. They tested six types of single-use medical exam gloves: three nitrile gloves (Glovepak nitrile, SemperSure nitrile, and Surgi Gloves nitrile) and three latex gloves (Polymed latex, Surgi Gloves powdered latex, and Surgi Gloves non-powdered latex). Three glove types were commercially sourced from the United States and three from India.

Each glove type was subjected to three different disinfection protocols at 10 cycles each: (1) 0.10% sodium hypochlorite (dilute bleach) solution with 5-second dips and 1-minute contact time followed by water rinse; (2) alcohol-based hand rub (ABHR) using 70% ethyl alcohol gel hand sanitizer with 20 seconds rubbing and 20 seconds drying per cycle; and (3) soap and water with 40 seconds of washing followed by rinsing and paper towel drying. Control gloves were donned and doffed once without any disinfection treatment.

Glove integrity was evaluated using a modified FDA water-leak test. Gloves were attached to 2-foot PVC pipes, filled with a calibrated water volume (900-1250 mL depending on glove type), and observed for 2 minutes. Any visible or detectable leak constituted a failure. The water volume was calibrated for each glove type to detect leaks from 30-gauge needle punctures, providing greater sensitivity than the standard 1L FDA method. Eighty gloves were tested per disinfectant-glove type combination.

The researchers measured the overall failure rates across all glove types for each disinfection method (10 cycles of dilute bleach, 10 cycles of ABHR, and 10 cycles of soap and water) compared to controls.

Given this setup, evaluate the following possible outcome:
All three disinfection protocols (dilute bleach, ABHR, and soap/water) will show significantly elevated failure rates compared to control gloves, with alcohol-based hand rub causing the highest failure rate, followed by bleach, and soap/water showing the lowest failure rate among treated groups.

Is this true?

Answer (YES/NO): NO